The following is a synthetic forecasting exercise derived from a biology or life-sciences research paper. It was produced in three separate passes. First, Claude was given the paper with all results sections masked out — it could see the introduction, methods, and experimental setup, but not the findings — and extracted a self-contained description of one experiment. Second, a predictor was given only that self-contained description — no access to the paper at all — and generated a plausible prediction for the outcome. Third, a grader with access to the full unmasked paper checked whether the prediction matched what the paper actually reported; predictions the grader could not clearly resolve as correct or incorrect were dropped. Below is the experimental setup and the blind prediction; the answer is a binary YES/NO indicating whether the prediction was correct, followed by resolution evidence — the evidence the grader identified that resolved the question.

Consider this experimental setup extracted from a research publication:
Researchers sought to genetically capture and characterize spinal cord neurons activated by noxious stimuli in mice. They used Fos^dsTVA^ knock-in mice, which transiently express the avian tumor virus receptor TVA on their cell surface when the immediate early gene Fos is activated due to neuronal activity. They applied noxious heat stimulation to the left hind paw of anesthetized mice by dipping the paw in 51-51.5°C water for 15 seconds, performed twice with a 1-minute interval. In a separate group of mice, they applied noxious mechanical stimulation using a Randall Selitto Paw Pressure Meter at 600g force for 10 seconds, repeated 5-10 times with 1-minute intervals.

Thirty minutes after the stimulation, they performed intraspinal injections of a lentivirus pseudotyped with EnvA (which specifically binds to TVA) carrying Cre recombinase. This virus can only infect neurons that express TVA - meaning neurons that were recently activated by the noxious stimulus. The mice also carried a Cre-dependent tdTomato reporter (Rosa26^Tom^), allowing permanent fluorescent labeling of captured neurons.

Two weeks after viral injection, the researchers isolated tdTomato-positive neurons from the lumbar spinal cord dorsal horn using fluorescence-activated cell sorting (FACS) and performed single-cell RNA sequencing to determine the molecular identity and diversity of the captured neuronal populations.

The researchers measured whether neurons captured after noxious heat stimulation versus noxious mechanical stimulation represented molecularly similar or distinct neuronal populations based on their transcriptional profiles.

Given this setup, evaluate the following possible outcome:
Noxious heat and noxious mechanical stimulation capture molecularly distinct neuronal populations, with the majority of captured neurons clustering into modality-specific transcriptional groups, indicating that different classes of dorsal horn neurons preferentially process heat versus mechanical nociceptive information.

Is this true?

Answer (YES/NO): YES